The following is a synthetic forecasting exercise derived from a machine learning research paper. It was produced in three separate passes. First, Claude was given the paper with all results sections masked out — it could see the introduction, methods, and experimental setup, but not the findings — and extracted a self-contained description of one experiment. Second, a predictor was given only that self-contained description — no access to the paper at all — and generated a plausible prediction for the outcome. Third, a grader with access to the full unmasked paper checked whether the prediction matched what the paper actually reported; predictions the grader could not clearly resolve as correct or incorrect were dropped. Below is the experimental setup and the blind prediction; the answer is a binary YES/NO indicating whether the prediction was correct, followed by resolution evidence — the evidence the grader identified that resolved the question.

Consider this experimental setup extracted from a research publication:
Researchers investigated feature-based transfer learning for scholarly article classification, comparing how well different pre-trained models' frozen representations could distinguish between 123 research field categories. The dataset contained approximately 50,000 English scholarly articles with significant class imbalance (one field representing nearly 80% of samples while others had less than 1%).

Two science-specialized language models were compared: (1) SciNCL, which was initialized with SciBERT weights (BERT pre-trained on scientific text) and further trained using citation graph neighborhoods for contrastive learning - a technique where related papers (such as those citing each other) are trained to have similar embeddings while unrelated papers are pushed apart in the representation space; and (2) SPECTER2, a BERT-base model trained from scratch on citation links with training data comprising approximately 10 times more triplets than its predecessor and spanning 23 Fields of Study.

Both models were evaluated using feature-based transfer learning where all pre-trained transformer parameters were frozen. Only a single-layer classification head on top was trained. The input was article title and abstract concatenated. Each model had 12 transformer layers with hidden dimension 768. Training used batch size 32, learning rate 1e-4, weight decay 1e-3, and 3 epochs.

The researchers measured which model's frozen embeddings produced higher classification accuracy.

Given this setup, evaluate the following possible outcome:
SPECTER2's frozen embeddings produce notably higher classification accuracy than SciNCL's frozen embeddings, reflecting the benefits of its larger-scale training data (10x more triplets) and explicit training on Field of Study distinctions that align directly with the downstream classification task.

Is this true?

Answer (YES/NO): NO